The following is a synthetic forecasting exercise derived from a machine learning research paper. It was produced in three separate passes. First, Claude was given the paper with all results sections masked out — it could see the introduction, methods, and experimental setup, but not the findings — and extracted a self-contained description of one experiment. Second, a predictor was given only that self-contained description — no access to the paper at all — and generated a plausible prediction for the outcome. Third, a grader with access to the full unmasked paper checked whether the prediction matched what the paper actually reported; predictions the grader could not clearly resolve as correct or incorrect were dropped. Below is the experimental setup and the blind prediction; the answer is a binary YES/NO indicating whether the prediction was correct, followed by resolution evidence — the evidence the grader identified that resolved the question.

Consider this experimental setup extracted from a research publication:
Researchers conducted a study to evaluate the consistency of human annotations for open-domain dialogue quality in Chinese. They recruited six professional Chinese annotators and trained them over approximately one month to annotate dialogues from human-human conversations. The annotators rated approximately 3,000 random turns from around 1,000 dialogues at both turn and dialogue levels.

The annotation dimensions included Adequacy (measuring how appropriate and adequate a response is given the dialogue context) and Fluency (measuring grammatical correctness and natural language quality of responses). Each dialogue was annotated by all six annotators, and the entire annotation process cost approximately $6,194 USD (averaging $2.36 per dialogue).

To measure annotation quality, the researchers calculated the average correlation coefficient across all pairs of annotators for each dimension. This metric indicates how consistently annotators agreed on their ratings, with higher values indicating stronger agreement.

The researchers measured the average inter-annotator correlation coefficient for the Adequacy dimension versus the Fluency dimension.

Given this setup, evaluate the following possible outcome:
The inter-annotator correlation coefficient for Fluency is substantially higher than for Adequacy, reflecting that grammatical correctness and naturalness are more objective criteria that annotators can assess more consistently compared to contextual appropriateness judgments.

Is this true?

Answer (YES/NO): NO